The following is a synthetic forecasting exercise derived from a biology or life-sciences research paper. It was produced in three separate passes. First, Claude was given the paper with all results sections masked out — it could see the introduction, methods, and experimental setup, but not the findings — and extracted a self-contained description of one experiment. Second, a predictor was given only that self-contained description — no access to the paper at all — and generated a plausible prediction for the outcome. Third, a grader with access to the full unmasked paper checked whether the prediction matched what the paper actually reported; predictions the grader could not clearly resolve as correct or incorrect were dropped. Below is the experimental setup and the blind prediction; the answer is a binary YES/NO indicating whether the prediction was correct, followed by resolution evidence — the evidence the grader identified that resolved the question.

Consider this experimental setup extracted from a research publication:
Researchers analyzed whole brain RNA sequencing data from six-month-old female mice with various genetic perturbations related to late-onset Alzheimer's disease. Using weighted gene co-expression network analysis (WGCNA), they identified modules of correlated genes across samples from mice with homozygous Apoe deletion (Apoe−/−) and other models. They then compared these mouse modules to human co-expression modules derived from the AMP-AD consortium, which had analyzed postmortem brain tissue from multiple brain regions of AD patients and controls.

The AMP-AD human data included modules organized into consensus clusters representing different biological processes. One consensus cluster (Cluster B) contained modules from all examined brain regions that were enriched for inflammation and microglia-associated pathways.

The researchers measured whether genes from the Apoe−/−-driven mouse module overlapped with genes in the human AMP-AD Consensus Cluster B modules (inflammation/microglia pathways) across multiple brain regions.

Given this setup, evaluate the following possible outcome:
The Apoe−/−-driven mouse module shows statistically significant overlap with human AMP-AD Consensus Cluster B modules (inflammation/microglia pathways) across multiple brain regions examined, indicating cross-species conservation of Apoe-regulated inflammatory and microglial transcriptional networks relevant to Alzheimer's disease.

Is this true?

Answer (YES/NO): YES